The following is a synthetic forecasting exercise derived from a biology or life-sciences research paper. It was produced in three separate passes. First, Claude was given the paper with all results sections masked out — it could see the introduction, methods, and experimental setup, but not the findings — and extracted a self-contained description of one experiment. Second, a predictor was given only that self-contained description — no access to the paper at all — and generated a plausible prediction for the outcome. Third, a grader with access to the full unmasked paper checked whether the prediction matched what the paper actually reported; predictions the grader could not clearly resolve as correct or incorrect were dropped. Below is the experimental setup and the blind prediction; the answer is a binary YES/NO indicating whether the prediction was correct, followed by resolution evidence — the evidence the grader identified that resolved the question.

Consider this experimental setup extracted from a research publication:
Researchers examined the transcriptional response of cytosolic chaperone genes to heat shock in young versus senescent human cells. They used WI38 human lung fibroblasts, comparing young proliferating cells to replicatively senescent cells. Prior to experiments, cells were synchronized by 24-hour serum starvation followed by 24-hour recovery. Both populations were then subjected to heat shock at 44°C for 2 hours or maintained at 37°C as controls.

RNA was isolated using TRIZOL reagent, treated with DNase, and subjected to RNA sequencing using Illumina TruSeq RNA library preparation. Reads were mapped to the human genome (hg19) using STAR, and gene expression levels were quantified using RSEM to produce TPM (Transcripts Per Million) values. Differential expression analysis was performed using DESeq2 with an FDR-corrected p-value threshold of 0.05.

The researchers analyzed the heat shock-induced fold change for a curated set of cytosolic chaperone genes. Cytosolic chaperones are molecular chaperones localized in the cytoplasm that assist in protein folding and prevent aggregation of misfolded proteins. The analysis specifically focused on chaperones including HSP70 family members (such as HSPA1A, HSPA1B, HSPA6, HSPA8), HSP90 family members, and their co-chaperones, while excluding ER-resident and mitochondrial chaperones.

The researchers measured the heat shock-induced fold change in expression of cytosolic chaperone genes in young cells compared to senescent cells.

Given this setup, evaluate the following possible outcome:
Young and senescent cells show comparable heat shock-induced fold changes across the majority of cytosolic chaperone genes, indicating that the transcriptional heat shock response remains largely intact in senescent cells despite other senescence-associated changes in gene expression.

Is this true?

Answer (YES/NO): NO